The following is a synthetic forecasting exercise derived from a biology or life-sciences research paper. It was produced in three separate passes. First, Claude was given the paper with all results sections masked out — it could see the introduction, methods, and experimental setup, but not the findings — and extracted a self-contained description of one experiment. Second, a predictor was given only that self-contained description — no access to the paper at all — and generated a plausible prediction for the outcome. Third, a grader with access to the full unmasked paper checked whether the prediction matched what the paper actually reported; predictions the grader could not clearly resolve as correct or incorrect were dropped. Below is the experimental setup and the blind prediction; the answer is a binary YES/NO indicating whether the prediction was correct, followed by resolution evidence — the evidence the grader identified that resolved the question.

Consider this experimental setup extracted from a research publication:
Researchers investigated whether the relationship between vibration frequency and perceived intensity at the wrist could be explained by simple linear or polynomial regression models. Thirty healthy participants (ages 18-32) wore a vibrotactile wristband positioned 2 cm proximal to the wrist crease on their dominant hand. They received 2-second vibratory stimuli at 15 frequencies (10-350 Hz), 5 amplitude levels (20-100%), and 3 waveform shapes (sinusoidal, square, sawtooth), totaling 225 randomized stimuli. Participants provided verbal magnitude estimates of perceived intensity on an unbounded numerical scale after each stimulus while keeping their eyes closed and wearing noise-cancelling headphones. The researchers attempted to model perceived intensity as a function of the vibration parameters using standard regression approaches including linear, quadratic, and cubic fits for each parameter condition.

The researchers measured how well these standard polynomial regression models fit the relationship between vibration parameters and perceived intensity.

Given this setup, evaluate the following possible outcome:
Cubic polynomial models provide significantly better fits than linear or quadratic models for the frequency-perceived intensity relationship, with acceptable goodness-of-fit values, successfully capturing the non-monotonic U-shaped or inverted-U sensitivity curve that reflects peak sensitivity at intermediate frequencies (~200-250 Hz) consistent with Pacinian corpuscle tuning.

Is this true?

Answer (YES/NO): NO